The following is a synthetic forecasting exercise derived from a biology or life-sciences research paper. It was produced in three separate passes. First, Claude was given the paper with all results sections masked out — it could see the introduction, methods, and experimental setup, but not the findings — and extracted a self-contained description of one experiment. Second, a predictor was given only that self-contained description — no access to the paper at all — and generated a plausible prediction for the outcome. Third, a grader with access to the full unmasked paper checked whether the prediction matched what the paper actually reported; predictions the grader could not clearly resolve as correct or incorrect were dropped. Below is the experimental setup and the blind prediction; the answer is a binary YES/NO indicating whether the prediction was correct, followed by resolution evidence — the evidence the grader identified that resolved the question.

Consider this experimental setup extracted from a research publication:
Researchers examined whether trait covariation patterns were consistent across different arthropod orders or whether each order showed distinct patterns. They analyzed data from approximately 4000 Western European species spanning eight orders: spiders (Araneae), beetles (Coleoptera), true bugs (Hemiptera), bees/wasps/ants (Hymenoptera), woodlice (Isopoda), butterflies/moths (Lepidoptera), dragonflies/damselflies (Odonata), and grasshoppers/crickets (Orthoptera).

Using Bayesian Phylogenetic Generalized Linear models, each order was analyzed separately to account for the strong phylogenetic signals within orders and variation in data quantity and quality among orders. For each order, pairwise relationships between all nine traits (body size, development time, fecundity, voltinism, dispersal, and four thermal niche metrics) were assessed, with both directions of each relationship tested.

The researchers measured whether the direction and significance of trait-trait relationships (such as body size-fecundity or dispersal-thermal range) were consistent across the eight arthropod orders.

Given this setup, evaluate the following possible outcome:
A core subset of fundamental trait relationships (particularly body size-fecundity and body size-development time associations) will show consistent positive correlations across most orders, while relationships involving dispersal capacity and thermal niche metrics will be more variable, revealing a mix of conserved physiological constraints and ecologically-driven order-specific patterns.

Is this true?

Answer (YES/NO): NO